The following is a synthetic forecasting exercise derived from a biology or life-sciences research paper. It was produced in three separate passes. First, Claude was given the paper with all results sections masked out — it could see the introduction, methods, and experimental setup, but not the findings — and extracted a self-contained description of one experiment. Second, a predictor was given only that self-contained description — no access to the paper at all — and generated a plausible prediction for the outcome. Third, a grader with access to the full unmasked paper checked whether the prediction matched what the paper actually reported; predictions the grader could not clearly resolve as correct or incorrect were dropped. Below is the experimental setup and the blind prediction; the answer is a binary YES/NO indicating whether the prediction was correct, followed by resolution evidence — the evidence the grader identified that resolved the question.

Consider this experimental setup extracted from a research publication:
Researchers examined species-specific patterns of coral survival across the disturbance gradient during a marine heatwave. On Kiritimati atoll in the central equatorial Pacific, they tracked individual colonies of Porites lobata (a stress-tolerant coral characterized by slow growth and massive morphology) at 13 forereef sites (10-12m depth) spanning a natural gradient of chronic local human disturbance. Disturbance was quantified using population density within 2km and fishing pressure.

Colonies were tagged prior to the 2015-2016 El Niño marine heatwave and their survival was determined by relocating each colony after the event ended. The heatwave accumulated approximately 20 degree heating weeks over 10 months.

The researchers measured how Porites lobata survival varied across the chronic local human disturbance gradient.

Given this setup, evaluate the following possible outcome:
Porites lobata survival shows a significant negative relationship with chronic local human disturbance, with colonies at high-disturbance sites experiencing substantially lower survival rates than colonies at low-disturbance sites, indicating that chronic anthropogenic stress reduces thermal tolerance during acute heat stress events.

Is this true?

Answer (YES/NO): YES